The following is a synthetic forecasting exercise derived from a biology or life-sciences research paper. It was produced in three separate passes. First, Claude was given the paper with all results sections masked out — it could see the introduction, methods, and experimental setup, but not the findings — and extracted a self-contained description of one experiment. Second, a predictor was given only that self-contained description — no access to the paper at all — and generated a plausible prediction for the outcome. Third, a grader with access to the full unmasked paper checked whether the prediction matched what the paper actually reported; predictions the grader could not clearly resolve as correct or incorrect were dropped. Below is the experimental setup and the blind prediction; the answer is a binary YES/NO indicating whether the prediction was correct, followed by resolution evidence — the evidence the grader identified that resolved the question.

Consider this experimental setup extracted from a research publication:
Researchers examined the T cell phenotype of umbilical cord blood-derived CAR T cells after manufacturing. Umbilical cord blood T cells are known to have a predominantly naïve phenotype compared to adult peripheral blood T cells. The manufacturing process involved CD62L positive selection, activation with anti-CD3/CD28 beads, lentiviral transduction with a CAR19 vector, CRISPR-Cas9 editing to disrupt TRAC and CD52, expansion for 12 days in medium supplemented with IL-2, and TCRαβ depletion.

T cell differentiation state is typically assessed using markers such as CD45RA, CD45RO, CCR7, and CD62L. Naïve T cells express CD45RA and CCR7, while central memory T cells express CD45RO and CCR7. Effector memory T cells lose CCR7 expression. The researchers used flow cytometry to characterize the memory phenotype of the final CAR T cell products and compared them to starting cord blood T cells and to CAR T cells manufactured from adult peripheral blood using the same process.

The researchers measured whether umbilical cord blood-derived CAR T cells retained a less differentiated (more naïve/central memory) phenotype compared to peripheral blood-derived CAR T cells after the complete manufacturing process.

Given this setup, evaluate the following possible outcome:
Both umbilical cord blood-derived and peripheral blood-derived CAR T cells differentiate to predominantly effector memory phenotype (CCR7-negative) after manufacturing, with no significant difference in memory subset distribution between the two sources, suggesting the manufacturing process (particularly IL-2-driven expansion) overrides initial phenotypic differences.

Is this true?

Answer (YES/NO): NO